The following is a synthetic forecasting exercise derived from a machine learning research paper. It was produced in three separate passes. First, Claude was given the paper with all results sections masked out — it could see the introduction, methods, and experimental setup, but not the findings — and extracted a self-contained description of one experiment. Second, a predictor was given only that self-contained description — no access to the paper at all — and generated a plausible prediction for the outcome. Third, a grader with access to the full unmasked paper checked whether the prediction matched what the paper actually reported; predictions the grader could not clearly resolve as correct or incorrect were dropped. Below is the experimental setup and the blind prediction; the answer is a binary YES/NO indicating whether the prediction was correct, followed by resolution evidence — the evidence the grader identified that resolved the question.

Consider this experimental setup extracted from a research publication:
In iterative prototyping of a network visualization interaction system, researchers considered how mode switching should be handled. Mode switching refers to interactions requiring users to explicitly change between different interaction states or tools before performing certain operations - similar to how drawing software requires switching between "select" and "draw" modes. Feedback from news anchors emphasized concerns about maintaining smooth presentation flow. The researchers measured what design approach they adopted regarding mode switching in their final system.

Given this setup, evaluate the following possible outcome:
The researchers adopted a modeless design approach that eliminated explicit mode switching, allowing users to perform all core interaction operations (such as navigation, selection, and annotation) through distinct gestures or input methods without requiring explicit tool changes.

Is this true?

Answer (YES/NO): YES